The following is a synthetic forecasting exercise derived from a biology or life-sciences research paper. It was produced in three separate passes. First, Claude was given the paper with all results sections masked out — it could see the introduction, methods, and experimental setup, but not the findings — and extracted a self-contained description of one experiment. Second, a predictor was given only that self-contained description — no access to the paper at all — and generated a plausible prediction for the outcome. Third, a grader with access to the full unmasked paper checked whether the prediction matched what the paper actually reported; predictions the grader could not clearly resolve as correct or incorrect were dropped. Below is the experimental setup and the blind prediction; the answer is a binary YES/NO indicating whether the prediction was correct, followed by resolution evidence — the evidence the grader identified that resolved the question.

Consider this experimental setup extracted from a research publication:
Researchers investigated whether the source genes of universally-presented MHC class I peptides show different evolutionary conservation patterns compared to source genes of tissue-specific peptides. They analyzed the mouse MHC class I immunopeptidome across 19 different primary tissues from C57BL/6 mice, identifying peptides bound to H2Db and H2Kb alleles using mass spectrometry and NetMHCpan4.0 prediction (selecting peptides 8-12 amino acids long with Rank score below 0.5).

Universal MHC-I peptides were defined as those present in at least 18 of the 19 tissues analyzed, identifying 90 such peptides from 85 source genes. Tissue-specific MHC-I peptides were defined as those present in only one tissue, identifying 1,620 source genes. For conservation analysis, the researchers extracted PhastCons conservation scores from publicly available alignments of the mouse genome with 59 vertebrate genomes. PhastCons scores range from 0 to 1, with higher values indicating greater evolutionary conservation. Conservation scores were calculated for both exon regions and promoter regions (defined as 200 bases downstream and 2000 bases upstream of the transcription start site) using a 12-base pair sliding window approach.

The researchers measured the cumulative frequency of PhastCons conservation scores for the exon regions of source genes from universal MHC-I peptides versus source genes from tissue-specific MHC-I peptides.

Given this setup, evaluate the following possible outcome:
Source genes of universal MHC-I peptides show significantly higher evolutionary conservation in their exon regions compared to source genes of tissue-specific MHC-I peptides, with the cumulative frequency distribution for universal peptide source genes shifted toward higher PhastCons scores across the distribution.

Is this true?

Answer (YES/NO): YES